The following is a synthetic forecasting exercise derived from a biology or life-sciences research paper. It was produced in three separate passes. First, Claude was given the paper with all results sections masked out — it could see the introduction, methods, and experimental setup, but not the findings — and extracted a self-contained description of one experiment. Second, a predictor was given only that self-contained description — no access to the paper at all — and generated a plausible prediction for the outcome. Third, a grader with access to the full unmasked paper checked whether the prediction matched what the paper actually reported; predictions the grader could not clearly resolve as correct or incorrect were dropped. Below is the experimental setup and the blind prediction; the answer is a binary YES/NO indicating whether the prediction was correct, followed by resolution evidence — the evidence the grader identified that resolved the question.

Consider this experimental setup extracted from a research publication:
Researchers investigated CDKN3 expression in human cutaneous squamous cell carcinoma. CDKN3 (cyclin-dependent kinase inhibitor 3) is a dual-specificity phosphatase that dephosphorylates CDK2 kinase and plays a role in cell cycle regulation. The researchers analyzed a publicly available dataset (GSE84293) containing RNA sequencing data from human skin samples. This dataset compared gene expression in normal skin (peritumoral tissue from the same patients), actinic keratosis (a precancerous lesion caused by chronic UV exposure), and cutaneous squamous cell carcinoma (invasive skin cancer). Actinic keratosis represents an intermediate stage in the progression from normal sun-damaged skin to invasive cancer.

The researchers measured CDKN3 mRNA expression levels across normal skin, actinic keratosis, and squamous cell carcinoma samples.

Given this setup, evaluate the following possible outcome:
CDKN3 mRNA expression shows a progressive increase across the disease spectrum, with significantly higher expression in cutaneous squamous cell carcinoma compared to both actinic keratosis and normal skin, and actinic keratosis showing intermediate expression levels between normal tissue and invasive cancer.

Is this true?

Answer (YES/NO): NO